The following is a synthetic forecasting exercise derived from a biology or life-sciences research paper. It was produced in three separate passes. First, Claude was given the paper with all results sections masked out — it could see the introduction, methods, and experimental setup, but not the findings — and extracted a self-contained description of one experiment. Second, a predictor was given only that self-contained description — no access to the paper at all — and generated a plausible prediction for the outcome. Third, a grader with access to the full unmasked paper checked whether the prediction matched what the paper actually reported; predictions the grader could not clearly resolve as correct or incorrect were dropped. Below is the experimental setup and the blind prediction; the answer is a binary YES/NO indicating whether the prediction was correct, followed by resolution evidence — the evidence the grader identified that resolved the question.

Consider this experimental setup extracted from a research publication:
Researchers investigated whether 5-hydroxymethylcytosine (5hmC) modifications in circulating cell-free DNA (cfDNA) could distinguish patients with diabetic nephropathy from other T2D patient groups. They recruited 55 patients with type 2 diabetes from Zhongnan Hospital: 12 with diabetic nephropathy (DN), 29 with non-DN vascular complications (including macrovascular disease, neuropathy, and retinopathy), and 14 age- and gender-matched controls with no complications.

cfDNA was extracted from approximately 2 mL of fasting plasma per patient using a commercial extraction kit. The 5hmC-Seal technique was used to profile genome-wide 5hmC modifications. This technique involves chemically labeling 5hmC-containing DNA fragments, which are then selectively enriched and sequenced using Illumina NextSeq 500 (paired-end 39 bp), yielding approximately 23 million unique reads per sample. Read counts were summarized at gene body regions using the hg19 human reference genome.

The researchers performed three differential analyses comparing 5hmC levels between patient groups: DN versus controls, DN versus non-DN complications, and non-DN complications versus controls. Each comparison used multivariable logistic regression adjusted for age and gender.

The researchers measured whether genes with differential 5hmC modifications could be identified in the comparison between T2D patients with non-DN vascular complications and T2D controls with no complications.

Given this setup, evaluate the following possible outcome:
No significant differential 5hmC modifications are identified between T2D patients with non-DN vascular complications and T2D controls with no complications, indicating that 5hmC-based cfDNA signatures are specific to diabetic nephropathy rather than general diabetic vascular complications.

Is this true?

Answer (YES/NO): NO